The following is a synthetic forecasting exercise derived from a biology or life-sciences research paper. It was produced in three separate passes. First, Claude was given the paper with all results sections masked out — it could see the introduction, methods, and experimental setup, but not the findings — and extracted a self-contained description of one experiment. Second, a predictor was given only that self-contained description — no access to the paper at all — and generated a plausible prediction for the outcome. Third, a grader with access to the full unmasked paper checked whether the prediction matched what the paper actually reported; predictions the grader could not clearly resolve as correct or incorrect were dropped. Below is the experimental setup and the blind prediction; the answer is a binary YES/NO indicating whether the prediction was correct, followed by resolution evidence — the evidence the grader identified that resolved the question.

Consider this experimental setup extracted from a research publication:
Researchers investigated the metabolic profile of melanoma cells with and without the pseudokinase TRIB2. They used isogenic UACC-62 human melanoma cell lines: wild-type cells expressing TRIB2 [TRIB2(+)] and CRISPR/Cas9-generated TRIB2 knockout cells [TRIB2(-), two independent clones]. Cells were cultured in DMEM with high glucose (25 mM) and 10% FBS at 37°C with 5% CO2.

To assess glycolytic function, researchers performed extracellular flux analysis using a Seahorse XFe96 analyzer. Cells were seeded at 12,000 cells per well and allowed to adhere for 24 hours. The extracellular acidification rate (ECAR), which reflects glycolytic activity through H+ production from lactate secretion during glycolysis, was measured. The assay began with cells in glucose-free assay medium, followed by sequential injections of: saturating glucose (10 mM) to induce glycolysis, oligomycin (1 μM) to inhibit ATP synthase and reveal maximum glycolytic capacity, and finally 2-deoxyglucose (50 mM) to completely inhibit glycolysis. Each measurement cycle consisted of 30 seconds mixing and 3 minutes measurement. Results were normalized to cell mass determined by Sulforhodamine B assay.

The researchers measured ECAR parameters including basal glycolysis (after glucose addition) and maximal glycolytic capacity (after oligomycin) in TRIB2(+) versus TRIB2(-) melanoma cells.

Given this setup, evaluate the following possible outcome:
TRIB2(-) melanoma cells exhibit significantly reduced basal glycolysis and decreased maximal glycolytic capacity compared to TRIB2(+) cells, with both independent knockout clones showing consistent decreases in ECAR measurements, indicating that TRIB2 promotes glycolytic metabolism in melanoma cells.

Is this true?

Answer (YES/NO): YES